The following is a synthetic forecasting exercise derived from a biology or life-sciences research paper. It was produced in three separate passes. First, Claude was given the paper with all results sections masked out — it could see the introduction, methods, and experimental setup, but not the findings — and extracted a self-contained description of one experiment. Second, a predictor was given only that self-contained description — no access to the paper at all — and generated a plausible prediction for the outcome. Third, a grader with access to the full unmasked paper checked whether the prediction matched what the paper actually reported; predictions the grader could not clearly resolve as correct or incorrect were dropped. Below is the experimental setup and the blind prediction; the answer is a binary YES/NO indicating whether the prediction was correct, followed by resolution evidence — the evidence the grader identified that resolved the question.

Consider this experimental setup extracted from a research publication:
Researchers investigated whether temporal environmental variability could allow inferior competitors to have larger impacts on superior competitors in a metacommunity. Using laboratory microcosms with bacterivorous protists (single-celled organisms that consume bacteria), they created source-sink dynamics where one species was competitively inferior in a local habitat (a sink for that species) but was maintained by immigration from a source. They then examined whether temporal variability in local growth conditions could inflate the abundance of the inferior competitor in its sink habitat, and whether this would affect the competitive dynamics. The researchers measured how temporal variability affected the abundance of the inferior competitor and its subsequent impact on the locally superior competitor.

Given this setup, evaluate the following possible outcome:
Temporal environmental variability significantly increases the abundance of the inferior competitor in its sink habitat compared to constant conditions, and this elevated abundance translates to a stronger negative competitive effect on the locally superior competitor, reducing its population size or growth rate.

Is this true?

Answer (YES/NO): YES